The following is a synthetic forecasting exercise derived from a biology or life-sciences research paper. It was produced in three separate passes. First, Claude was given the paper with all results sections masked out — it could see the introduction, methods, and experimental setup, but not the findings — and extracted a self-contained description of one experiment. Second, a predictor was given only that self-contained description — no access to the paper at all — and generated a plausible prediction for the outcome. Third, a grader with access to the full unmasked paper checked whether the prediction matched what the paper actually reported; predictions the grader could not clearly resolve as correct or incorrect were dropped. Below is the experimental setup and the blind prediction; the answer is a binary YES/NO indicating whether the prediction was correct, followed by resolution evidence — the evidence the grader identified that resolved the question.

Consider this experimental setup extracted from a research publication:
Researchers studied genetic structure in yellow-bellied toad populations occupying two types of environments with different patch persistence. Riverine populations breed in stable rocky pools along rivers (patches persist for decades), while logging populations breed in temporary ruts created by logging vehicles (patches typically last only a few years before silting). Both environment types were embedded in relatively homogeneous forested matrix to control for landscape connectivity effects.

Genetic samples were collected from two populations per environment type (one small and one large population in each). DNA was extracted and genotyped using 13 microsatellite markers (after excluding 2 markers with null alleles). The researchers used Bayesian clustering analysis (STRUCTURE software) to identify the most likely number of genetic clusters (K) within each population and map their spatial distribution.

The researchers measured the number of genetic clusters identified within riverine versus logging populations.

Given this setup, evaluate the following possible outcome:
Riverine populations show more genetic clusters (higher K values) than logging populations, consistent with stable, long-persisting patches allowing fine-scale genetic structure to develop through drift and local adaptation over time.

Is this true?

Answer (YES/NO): YES